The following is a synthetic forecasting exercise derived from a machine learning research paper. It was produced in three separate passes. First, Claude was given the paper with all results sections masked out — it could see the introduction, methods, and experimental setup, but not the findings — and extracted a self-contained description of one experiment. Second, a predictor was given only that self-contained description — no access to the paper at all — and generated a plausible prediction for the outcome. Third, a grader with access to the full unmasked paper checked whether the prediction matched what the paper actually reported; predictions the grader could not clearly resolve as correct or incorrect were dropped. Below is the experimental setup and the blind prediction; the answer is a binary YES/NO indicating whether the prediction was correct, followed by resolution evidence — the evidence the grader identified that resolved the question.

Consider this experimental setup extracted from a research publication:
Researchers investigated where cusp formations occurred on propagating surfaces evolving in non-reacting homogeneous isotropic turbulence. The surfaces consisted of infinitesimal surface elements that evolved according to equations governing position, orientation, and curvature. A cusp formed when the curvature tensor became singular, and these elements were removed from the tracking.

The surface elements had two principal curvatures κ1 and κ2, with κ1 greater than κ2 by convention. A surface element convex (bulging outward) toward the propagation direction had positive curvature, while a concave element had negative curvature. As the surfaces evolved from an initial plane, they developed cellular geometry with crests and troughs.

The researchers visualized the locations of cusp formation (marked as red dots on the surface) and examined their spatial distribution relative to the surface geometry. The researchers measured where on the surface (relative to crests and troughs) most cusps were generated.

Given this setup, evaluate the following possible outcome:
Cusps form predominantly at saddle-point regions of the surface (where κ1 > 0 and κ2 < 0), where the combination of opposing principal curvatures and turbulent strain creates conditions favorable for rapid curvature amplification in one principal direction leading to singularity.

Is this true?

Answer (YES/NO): NO